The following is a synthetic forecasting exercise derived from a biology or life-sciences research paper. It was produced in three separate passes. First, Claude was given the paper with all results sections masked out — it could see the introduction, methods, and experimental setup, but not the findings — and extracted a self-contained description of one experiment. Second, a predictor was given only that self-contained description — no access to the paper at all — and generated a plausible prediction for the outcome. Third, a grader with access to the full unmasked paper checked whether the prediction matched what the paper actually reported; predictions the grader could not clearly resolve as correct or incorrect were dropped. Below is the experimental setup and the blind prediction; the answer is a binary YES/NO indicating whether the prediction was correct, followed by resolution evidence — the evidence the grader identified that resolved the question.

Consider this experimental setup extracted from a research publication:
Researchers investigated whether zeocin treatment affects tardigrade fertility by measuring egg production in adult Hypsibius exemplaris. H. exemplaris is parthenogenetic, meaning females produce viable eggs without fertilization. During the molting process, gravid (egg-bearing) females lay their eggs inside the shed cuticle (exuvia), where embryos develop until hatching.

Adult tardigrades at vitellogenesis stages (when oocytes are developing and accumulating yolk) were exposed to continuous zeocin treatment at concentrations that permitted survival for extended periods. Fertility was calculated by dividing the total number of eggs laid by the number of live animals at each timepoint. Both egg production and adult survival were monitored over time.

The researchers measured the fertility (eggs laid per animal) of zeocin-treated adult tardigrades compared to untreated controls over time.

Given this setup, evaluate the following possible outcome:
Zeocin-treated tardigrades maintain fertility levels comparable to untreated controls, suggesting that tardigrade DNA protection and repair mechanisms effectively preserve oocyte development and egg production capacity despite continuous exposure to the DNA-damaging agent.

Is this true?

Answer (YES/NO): NO